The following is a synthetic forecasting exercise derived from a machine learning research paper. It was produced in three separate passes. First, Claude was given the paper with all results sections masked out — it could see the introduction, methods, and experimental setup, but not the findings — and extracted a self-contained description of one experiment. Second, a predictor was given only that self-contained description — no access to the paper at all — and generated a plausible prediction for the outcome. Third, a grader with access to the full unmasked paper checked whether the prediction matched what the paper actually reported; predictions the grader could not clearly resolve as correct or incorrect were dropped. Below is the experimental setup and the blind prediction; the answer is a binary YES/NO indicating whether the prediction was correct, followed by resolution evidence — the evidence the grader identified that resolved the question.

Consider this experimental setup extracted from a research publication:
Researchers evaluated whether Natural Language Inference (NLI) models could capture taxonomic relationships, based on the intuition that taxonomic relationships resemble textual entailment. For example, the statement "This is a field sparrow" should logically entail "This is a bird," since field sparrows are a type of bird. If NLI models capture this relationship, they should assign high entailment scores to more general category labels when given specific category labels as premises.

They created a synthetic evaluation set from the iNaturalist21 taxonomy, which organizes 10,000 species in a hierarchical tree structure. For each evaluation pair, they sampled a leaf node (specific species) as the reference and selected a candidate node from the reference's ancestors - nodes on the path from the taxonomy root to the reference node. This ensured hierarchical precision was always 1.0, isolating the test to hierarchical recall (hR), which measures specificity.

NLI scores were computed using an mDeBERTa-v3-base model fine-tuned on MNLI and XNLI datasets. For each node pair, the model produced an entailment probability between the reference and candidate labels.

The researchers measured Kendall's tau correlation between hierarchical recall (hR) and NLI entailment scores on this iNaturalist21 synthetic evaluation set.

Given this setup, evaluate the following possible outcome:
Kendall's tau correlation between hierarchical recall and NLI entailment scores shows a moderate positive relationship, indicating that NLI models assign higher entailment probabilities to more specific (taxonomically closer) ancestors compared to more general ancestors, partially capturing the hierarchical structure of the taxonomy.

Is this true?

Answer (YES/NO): NO